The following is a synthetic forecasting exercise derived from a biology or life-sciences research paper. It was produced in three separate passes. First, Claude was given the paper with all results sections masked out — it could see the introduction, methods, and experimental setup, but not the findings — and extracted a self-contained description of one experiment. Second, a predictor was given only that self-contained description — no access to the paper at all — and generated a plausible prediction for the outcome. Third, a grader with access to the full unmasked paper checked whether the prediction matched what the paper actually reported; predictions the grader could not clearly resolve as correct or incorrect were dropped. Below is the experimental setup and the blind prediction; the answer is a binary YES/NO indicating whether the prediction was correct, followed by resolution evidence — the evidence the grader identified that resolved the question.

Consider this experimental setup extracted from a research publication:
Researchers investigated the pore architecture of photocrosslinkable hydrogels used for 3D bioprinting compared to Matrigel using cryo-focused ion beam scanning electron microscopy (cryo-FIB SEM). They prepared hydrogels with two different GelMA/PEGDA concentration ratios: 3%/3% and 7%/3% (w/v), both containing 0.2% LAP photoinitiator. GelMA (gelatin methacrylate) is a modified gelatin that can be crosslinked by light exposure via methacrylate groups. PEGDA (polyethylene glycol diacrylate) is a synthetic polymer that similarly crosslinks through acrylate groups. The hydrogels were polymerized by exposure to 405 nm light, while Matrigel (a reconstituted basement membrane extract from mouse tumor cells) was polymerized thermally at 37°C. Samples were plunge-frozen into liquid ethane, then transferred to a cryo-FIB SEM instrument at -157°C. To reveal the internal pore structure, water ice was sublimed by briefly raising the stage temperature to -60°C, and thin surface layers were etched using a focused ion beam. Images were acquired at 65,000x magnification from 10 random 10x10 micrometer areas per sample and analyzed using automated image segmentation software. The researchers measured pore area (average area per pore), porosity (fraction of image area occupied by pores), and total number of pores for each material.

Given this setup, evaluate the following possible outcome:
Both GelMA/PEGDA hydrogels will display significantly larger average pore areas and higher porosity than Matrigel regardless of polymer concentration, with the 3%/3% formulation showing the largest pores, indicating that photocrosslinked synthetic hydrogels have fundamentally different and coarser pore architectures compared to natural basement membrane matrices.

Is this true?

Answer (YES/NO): NO